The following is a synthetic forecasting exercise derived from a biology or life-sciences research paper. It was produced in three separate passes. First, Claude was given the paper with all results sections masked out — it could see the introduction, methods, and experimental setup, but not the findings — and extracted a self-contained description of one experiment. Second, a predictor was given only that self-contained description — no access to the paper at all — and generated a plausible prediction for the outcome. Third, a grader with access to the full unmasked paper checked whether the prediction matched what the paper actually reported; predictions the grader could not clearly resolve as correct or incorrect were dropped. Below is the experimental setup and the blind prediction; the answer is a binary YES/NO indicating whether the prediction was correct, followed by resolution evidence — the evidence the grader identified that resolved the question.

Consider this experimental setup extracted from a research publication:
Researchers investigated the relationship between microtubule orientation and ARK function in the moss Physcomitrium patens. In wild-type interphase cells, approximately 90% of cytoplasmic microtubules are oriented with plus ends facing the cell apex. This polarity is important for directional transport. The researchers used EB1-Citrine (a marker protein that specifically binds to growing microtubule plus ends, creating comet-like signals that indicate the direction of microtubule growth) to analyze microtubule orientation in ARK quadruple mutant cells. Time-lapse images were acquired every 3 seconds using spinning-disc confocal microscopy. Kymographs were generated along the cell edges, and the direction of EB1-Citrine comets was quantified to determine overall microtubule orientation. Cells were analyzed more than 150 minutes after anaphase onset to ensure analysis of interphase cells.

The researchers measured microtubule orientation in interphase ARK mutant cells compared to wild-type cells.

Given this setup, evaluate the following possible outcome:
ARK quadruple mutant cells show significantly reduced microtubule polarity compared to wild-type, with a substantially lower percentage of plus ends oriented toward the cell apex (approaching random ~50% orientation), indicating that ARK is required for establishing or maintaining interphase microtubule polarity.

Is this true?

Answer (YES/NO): NO